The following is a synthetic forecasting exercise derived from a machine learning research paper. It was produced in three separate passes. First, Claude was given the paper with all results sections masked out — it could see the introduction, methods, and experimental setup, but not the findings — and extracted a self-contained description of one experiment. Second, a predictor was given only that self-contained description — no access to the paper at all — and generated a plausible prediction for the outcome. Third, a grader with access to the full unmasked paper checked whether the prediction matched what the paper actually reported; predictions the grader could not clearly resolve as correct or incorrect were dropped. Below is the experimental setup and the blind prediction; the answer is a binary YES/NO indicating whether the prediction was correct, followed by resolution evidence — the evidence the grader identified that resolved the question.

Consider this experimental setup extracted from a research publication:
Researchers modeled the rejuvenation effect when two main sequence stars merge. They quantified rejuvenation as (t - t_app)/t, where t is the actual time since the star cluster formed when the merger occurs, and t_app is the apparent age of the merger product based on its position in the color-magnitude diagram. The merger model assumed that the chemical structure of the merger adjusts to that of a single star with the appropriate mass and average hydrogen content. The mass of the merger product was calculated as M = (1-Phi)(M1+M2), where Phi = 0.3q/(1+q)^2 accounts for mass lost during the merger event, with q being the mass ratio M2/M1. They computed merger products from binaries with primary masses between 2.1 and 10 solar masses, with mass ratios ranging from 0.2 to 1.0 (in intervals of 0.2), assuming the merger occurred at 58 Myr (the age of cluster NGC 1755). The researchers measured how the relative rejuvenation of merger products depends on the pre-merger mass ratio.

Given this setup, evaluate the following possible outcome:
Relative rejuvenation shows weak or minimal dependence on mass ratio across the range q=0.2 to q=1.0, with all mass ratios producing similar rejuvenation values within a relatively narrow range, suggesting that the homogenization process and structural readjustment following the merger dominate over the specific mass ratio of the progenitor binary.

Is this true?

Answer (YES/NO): NO